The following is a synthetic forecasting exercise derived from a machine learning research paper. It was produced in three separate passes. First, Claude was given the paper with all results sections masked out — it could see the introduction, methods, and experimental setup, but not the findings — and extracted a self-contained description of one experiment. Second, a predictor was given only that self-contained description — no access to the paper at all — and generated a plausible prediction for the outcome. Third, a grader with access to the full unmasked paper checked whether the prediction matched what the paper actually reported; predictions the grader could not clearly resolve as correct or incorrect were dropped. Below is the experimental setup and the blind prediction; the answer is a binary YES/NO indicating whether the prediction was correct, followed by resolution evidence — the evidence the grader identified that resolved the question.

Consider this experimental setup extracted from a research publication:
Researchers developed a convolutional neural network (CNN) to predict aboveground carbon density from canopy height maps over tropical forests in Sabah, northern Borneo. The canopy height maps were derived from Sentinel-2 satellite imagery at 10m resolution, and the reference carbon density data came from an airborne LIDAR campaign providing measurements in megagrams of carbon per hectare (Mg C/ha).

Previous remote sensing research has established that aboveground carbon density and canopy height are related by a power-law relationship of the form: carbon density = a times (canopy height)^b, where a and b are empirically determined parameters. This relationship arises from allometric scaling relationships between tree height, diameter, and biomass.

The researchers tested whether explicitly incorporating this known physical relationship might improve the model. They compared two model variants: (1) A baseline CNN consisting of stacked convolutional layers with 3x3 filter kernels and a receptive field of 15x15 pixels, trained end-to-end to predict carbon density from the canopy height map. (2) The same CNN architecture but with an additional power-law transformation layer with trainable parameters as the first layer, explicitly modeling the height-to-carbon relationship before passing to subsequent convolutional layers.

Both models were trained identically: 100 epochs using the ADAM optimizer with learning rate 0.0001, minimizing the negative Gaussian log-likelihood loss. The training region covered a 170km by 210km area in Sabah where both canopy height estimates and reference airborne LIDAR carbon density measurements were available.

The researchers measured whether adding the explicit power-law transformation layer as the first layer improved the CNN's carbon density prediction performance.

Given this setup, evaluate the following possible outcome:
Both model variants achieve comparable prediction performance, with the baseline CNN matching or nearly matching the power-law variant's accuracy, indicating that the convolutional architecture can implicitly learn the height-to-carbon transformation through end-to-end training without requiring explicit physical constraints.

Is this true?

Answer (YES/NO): YES